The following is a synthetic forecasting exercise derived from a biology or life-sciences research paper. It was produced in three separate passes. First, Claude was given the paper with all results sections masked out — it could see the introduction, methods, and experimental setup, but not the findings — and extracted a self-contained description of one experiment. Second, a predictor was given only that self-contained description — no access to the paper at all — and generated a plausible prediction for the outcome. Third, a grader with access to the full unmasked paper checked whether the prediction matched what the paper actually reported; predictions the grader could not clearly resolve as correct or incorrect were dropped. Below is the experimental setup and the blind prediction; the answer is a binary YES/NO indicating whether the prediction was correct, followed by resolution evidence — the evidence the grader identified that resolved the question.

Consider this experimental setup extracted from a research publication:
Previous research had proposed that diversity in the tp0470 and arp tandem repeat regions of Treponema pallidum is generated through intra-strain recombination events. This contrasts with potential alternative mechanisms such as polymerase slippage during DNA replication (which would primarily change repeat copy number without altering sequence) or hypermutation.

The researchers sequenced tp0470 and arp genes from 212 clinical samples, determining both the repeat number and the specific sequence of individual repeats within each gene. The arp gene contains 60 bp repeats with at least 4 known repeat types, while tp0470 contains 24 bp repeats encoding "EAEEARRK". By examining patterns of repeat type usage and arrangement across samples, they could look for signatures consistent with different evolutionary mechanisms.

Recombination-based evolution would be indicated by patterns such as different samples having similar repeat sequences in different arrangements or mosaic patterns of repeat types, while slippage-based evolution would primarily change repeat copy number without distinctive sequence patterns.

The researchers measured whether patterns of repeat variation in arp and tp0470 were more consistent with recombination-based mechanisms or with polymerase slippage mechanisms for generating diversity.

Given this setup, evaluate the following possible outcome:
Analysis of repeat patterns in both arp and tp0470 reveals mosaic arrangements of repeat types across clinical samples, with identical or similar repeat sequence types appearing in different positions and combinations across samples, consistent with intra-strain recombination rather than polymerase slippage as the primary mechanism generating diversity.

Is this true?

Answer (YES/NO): NO